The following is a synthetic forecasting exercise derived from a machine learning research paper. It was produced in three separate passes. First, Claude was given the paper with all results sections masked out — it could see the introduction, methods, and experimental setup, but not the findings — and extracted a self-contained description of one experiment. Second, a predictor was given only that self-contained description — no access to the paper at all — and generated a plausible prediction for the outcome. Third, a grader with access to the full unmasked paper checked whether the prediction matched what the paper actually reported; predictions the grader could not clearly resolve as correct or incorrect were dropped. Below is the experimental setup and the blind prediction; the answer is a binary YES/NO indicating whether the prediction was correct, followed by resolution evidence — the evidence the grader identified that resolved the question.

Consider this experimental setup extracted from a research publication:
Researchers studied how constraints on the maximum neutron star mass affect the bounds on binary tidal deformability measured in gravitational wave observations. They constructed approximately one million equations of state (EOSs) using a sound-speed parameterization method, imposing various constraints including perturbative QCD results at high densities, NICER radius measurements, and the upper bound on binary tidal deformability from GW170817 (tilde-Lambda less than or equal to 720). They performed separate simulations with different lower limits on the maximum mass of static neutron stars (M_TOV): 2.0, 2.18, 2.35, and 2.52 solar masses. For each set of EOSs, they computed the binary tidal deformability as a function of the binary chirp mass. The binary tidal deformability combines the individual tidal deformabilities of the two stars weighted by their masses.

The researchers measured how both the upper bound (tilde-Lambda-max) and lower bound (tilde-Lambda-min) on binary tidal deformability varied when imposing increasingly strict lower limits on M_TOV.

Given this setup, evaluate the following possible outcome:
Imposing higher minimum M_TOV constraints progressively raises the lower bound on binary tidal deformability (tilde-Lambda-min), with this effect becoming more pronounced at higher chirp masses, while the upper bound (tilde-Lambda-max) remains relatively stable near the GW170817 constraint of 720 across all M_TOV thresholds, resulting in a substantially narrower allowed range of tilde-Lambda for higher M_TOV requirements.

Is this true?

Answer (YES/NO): NO